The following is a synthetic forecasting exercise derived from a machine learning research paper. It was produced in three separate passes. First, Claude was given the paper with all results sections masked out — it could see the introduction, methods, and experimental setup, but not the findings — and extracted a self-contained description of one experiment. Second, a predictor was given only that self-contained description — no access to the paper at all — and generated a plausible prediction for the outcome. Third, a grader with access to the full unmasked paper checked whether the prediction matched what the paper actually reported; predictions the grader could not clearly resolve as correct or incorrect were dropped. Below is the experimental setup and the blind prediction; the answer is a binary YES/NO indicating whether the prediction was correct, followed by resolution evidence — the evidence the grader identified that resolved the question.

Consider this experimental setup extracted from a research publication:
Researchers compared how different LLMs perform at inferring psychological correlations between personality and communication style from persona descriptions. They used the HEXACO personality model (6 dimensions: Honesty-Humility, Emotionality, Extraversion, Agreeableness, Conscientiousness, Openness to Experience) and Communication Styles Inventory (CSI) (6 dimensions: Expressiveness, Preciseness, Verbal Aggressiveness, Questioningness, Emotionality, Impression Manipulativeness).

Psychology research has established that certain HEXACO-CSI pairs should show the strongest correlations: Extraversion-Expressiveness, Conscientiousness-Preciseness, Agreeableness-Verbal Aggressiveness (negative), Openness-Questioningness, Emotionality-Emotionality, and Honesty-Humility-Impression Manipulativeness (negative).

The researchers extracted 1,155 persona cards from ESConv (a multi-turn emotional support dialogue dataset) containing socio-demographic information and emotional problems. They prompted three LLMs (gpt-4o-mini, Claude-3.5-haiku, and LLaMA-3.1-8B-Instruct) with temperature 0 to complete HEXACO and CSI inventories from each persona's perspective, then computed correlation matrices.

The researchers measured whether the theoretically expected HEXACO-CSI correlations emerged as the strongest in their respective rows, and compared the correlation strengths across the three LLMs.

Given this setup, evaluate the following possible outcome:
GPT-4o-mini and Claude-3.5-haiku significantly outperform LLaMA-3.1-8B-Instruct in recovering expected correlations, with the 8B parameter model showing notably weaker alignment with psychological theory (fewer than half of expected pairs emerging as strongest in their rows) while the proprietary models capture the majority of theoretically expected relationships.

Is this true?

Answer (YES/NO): NO